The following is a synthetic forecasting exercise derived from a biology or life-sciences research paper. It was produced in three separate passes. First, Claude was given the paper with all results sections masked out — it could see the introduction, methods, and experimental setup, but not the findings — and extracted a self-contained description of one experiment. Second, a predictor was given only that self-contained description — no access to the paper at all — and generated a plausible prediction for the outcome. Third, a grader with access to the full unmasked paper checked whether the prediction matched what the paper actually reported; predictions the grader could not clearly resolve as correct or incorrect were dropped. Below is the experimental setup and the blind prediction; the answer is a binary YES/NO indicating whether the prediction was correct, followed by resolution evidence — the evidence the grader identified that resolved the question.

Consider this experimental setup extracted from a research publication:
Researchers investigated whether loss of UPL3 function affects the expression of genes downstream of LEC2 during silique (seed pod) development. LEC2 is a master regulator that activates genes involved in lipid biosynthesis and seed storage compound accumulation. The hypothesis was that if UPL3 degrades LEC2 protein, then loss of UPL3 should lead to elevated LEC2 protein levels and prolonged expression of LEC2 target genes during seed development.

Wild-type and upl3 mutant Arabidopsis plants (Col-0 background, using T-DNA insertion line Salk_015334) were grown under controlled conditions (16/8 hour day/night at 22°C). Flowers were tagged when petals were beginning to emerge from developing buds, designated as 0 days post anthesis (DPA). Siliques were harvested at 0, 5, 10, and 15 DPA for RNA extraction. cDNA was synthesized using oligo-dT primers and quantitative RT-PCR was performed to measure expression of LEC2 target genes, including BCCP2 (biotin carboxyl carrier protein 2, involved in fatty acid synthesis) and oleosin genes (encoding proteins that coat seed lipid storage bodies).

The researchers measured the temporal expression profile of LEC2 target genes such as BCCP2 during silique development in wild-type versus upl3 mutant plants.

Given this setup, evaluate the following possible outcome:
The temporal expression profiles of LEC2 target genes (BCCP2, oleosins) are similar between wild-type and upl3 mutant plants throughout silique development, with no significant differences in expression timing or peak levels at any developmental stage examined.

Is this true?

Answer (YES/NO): NO